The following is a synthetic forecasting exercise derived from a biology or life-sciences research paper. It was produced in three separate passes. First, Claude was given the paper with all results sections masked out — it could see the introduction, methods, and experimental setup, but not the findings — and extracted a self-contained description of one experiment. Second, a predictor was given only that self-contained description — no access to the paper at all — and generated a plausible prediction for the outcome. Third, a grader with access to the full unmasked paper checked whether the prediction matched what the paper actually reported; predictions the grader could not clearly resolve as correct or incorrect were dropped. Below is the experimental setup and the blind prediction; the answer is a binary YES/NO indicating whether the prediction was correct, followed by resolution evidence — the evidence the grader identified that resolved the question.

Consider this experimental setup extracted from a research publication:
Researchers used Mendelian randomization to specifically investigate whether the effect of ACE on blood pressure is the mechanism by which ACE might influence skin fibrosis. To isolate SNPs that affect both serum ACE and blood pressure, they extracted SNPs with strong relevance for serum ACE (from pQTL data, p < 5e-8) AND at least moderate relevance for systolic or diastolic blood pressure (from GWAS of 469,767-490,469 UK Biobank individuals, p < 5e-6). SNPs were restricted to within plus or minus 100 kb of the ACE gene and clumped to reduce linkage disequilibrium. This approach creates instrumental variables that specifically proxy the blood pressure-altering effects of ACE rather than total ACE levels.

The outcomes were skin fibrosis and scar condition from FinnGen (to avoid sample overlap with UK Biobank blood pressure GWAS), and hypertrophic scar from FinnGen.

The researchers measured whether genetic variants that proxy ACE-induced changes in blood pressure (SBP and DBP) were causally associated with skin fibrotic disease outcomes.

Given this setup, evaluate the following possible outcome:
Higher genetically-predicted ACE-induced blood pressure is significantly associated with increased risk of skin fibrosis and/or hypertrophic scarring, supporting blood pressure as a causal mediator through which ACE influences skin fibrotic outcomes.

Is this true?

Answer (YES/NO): NO